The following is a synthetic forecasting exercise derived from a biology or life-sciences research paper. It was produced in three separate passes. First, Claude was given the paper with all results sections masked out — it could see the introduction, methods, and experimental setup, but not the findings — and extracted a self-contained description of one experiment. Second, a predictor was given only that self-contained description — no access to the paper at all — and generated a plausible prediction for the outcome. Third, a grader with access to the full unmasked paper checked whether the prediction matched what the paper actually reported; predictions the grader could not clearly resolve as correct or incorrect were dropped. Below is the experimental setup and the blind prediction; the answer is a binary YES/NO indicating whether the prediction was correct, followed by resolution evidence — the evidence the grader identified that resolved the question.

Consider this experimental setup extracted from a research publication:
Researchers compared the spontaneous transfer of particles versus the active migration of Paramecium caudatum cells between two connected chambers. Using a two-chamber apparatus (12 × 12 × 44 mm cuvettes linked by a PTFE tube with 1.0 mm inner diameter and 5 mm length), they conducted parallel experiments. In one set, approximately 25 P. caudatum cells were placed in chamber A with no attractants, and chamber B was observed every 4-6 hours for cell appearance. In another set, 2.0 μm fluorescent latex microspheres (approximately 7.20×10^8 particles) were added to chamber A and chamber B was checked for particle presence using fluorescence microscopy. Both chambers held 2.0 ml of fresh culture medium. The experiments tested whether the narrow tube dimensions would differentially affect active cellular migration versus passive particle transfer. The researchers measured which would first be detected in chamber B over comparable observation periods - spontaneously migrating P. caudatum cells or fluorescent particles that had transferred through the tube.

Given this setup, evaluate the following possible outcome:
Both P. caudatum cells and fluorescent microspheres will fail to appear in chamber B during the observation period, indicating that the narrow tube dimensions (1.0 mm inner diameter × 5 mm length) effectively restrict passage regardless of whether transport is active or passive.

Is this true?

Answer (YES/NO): NO